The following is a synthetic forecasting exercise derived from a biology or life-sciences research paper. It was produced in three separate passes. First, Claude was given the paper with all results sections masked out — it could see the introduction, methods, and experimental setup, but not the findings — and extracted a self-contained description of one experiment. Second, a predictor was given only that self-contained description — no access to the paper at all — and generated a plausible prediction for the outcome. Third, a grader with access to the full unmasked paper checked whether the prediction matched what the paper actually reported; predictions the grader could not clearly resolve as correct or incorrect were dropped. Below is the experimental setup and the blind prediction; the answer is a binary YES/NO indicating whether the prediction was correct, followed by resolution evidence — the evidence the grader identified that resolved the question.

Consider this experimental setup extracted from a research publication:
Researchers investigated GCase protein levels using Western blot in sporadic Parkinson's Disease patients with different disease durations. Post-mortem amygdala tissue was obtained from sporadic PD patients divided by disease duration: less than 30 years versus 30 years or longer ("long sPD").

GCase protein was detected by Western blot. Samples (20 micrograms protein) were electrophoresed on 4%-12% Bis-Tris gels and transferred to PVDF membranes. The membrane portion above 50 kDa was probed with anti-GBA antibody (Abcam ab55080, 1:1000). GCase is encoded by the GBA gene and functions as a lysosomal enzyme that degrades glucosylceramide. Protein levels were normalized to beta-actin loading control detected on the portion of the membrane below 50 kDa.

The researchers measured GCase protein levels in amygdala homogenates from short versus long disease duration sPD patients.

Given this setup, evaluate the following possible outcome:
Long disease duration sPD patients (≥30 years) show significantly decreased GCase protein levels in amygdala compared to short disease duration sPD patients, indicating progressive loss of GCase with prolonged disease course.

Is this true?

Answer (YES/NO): YES